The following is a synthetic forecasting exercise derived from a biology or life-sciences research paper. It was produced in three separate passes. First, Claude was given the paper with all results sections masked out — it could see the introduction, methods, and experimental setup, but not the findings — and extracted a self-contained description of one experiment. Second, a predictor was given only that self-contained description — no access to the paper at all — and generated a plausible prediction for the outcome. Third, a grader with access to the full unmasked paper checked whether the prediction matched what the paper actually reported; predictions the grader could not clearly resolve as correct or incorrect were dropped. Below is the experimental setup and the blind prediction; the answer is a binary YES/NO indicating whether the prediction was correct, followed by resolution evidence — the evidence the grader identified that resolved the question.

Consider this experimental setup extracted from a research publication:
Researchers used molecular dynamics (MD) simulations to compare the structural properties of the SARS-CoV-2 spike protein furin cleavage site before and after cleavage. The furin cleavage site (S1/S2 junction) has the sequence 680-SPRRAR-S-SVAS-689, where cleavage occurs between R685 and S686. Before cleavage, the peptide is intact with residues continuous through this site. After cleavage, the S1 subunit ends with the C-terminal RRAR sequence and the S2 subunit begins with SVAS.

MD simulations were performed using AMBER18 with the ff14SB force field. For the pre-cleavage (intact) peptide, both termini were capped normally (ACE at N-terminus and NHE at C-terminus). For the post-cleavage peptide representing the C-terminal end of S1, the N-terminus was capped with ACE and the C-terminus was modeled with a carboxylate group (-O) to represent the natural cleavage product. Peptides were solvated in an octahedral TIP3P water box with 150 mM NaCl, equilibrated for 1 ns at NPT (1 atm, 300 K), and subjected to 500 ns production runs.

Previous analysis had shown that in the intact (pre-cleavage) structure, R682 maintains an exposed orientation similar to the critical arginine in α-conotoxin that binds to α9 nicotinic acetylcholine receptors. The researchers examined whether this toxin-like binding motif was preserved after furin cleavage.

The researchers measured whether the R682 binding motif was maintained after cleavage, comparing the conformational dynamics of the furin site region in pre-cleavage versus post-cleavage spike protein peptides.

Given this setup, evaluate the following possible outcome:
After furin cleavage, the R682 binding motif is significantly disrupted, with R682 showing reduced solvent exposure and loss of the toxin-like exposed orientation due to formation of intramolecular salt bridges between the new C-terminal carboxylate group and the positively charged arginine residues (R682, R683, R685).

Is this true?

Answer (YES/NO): YES